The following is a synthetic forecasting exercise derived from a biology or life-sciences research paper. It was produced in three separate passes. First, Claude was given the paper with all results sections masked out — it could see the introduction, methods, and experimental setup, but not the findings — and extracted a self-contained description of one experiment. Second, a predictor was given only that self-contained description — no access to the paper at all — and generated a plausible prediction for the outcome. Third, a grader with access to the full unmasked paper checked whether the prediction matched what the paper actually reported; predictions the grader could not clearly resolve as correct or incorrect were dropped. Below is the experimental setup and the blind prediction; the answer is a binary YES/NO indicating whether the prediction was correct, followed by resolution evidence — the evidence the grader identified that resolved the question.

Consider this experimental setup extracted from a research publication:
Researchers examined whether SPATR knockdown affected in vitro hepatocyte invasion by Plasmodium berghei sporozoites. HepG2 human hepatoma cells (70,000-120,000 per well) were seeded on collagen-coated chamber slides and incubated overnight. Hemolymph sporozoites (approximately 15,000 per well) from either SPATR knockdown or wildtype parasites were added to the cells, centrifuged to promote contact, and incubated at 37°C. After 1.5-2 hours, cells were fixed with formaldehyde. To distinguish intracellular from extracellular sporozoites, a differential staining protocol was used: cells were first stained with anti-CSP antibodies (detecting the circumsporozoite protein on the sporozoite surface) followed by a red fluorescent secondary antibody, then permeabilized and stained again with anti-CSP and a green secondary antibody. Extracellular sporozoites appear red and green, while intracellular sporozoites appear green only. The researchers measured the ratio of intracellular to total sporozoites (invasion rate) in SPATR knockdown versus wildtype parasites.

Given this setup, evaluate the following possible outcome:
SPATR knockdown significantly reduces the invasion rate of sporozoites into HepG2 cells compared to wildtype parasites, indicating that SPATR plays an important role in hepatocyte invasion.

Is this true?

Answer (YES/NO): YES